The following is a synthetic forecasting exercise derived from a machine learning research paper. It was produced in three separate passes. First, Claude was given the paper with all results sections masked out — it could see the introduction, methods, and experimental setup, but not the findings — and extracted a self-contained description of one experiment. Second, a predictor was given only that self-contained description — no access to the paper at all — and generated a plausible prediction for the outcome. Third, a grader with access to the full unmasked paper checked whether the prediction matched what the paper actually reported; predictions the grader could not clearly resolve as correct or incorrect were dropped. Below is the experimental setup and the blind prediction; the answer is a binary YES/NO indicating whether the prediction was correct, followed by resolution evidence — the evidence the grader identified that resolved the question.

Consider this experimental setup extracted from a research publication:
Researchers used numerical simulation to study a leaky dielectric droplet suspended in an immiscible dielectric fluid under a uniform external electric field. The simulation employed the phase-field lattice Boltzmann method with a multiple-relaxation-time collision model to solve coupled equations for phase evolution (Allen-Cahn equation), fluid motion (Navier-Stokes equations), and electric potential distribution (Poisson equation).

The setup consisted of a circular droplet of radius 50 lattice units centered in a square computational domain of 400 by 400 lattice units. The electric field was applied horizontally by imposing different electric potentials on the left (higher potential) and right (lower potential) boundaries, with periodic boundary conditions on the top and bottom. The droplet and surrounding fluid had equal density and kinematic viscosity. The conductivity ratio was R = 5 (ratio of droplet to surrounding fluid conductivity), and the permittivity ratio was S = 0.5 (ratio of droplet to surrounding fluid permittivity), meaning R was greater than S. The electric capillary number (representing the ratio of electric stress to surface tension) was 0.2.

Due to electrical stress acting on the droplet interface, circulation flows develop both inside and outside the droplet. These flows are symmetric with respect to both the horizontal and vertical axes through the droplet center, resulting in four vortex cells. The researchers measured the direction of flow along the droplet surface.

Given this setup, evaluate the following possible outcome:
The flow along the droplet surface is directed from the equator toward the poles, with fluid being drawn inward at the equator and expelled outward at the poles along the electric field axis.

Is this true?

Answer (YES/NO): YES